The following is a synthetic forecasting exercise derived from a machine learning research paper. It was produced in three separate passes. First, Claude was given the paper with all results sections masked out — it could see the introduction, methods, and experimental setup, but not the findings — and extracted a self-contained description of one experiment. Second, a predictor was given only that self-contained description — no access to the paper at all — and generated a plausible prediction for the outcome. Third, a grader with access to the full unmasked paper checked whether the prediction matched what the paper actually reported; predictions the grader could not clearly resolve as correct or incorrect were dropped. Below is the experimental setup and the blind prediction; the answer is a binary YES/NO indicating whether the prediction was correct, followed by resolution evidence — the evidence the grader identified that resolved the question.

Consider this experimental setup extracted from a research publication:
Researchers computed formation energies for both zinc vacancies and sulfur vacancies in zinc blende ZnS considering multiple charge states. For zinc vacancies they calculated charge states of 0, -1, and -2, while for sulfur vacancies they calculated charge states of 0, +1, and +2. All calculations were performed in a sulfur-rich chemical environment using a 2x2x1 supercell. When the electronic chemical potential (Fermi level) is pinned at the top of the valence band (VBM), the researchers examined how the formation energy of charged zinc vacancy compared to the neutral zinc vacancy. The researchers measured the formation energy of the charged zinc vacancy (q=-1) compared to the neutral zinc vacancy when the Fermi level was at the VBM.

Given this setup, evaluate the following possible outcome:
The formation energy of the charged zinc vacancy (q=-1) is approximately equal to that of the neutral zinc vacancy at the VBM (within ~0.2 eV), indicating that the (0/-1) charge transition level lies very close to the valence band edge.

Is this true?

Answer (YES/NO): NO